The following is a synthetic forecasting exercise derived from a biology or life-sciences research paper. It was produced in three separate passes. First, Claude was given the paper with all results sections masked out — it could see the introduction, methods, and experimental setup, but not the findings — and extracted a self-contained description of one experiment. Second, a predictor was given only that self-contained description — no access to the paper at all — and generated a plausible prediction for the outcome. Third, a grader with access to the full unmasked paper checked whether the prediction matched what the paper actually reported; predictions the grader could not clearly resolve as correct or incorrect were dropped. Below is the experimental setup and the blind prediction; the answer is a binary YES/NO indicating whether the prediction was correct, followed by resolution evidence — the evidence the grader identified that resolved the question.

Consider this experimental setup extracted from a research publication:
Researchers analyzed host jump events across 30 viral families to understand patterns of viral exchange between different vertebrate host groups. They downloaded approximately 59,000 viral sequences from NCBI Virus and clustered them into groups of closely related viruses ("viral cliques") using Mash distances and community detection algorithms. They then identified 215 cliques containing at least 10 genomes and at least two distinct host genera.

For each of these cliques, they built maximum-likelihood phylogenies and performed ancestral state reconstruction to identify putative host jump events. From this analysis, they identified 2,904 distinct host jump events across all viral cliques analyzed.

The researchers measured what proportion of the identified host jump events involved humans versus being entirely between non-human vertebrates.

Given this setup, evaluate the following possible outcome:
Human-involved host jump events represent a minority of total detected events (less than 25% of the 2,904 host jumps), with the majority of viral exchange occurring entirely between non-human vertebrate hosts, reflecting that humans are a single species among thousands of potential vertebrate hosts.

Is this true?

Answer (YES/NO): YES